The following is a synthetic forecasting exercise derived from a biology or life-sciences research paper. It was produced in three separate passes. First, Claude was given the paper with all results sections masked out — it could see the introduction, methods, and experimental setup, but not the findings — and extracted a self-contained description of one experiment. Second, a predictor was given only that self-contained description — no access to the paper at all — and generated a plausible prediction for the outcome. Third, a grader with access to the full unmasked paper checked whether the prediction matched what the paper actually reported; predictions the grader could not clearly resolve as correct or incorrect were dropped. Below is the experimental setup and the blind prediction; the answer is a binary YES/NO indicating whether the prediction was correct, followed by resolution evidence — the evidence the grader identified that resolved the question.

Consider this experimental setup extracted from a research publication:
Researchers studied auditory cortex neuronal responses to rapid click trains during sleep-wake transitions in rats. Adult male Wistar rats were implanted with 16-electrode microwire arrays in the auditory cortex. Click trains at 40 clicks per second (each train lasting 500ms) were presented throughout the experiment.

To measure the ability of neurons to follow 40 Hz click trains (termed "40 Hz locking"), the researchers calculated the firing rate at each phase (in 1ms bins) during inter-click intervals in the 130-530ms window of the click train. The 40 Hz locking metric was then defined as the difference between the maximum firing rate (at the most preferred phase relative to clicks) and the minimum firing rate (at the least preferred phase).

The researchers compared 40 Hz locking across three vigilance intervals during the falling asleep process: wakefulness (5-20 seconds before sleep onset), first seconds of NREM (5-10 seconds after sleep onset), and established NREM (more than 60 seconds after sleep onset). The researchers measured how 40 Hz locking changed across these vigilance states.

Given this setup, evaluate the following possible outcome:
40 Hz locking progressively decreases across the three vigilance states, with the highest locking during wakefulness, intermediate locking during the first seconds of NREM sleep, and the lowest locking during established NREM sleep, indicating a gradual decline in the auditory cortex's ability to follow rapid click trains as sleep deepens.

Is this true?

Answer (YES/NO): YES